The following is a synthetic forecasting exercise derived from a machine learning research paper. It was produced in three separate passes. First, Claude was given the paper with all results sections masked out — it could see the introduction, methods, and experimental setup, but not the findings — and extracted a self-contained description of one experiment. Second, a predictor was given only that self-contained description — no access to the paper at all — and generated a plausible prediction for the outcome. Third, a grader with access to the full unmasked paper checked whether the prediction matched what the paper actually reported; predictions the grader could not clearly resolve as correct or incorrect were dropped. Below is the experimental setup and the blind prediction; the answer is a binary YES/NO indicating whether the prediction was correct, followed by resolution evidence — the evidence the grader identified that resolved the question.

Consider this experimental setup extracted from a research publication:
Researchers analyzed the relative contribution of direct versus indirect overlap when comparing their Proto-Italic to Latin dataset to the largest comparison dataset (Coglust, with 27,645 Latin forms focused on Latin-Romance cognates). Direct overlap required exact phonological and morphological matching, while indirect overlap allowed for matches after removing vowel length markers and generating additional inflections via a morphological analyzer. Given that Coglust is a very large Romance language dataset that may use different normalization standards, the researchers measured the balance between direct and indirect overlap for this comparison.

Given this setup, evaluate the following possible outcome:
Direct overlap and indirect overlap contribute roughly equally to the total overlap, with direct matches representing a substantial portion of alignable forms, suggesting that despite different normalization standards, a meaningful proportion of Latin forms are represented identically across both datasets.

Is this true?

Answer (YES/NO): NO